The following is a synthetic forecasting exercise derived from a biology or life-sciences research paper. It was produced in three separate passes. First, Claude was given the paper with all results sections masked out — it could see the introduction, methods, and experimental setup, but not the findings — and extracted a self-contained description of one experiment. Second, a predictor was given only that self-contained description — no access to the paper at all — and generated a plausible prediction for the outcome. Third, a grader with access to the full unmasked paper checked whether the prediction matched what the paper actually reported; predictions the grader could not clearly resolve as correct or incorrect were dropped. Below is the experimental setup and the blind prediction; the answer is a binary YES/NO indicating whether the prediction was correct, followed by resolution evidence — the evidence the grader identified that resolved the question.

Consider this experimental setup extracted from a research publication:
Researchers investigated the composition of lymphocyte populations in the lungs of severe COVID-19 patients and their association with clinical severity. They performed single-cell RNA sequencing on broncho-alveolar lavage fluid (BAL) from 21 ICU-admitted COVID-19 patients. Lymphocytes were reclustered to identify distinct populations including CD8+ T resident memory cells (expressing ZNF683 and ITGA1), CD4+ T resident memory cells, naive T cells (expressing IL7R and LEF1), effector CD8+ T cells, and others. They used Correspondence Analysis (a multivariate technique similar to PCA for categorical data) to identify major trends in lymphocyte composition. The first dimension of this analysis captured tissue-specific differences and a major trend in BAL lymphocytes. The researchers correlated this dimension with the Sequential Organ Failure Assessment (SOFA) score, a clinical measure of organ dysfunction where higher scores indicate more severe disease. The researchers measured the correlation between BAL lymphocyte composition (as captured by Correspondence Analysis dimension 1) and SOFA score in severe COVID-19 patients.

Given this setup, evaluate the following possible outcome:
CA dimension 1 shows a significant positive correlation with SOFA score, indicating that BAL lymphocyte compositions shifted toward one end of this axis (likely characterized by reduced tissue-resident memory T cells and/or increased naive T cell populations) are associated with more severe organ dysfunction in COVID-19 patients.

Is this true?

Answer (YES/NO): NO